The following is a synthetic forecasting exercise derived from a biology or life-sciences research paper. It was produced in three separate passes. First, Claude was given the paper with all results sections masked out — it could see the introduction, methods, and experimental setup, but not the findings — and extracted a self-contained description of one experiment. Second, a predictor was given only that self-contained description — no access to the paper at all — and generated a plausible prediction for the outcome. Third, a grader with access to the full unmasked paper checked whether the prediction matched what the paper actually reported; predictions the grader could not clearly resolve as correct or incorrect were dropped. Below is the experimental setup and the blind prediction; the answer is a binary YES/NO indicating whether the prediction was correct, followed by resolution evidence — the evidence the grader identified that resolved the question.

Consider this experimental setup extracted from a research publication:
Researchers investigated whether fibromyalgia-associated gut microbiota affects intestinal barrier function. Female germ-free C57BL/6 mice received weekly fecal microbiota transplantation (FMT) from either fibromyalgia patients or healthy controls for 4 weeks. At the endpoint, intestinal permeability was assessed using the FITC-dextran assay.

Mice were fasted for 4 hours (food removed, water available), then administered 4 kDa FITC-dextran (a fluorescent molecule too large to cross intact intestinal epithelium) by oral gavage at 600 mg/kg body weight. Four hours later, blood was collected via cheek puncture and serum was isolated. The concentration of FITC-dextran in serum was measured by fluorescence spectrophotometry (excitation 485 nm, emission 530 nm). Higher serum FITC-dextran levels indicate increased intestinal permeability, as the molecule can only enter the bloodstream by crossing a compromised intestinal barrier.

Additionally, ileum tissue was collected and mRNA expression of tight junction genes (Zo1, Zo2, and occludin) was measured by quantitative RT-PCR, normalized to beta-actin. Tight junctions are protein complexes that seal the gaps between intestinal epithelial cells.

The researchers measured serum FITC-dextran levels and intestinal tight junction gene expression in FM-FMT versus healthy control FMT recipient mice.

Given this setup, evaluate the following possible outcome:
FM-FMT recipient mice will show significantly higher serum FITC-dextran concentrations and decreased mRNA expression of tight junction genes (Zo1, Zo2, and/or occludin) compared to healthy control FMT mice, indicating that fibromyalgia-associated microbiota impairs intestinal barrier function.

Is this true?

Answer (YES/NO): NO